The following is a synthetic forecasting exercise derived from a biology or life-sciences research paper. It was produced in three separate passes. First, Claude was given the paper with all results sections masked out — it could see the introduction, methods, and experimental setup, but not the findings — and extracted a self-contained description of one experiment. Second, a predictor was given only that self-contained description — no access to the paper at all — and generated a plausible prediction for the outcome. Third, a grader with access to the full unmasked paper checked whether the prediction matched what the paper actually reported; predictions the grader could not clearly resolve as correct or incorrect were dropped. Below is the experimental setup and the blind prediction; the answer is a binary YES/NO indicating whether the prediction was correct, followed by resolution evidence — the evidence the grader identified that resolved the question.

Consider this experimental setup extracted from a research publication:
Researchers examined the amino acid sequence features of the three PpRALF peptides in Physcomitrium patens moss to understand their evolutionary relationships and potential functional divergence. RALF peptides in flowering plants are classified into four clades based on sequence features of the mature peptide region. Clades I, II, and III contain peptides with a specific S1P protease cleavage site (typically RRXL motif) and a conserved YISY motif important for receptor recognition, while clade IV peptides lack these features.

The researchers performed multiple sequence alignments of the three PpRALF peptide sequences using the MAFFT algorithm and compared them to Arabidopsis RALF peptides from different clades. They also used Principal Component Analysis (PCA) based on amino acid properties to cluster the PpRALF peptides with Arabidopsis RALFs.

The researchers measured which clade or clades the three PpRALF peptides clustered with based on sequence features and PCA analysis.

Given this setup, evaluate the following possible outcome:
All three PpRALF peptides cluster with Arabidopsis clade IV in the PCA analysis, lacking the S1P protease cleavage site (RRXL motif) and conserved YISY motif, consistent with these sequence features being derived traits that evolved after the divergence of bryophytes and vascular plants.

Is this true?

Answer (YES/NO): NO